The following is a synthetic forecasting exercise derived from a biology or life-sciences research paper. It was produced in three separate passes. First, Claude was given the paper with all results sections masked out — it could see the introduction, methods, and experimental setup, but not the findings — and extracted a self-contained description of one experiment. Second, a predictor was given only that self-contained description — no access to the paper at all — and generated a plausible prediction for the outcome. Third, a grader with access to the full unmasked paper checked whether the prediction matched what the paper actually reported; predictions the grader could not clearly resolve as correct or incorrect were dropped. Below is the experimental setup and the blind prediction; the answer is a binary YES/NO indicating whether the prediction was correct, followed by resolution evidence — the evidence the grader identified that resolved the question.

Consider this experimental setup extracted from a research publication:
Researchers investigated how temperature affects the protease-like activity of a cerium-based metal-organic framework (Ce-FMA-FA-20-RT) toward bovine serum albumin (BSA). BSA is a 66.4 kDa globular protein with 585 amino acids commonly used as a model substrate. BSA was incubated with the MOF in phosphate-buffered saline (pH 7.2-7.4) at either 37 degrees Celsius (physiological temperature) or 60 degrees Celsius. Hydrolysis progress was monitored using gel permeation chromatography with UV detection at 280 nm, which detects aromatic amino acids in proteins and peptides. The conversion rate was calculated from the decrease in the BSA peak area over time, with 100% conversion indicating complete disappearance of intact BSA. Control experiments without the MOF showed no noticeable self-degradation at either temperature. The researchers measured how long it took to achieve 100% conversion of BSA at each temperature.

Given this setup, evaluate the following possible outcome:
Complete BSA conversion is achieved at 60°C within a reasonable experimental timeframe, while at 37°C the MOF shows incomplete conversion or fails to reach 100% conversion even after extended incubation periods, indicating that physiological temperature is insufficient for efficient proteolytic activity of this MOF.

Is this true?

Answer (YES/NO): NO